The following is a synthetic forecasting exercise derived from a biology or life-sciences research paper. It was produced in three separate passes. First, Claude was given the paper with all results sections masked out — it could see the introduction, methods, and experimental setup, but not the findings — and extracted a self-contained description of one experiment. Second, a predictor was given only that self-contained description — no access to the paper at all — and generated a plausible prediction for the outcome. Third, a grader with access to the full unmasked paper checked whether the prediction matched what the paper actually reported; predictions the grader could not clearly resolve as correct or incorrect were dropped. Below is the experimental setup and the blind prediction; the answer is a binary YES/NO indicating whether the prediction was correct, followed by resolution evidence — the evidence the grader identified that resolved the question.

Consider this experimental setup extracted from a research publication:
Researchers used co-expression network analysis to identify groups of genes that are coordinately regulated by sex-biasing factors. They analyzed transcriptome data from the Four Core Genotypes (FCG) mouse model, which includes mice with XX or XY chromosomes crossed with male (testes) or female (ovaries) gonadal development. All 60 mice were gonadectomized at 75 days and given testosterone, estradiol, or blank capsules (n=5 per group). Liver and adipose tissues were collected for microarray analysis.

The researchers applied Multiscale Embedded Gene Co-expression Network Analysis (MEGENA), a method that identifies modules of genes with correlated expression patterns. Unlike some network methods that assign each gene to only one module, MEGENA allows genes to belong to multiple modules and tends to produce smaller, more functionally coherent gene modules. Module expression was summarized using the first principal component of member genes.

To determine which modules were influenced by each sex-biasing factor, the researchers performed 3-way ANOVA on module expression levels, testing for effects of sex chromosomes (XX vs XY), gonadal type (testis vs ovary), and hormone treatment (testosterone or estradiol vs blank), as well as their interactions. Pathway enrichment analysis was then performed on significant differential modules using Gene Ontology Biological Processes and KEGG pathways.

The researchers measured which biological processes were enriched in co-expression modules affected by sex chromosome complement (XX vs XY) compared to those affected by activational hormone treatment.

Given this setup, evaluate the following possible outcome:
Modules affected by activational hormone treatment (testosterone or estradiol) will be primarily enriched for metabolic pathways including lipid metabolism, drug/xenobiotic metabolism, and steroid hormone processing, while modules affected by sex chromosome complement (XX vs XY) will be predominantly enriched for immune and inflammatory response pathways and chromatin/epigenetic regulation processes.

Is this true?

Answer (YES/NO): NO